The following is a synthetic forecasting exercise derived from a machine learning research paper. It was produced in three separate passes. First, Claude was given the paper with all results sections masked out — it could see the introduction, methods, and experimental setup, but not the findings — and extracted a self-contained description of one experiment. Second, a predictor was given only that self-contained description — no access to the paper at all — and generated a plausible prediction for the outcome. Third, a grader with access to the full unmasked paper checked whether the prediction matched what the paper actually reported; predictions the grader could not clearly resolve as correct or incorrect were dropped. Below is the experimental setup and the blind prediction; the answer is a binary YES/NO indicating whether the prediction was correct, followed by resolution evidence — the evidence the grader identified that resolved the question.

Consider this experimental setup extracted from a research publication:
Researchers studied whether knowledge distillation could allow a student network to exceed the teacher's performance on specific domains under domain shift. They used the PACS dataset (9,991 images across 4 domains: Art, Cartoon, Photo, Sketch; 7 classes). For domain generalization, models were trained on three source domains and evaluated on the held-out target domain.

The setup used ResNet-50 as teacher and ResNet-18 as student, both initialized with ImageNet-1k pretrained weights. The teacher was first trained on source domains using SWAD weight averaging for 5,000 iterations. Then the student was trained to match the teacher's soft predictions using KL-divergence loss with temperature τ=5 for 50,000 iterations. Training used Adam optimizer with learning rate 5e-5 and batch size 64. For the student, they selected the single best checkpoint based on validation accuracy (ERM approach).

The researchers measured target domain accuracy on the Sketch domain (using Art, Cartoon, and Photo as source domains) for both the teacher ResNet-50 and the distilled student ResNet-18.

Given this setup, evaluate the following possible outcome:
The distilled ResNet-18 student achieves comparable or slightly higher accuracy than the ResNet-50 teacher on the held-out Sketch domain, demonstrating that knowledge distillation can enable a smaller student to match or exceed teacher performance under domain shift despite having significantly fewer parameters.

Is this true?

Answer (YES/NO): YES